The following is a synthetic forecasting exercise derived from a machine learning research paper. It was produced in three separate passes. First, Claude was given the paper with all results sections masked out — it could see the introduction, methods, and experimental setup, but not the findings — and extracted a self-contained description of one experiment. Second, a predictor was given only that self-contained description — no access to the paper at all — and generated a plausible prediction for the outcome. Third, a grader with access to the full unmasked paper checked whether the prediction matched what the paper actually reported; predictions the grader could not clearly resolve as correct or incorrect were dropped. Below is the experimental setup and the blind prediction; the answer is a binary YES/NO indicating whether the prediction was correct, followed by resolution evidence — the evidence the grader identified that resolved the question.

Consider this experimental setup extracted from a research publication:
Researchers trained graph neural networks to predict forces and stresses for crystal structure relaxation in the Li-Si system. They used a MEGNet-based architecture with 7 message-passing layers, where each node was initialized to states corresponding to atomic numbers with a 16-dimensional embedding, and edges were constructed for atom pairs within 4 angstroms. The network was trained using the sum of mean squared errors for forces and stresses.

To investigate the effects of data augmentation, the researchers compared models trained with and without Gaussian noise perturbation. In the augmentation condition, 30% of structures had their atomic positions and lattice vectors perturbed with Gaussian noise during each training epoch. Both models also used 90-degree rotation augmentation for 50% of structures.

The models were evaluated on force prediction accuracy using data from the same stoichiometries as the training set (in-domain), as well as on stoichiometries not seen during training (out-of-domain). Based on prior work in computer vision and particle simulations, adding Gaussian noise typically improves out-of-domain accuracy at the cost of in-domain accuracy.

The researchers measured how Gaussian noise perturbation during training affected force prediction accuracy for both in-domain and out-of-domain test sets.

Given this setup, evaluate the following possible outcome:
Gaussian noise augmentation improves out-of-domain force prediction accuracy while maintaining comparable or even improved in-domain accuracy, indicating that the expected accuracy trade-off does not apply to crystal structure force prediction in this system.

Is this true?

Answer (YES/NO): YES